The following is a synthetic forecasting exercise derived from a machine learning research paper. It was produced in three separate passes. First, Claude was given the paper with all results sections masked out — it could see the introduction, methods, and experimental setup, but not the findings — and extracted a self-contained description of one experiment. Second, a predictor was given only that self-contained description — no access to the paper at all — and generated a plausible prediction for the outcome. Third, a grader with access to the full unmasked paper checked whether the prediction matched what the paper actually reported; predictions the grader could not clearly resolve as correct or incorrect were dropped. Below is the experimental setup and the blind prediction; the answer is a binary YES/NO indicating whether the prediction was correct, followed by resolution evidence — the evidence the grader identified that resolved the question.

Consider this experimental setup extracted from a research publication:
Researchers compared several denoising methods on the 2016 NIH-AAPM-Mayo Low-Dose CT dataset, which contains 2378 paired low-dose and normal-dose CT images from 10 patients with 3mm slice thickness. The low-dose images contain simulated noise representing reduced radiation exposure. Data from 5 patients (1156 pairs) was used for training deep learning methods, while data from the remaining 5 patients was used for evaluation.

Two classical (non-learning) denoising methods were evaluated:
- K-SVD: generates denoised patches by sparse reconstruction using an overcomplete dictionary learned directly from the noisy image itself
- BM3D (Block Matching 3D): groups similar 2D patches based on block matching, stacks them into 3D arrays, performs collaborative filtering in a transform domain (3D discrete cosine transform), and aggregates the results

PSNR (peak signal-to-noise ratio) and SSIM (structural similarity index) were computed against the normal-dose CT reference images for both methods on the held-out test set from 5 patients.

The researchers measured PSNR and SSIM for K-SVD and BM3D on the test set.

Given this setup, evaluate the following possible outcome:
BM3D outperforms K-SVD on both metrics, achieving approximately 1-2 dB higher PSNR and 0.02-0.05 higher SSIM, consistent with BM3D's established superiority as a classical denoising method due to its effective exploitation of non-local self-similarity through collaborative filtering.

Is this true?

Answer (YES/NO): NO